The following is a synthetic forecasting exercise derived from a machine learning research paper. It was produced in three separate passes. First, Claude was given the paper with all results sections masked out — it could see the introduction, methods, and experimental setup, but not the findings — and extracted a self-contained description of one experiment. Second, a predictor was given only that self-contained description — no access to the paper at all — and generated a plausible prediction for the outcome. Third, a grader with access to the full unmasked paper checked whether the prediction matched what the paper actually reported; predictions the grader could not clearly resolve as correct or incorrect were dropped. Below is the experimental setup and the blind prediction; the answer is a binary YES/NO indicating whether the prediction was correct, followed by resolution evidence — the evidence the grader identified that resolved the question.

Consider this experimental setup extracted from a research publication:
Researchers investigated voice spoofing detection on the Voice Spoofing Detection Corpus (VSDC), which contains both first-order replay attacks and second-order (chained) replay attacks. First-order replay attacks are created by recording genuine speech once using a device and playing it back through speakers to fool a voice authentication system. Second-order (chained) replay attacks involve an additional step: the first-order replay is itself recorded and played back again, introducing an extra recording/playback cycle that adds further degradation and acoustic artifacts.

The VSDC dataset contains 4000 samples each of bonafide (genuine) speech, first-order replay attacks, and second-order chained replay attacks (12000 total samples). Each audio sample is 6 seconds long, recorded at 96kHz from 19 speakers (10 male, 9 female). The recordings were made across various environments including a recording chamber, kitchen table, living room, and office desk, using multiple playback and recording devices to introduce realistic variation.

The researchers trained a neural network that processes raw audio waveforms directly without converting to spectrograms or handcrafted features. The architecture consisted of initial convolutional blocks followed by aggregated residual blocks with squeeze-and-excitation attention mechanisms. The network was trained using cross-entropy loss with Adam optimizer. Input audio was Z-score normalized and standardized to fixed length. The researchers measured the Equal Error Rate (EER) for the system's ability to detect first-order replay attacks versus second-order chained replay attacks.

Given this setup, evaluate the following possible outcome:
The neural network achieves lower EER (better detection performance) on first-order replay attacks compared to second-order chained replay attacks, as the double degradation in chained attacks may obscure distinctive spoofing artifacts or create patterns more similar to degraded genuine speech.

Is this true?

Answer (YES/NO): YES